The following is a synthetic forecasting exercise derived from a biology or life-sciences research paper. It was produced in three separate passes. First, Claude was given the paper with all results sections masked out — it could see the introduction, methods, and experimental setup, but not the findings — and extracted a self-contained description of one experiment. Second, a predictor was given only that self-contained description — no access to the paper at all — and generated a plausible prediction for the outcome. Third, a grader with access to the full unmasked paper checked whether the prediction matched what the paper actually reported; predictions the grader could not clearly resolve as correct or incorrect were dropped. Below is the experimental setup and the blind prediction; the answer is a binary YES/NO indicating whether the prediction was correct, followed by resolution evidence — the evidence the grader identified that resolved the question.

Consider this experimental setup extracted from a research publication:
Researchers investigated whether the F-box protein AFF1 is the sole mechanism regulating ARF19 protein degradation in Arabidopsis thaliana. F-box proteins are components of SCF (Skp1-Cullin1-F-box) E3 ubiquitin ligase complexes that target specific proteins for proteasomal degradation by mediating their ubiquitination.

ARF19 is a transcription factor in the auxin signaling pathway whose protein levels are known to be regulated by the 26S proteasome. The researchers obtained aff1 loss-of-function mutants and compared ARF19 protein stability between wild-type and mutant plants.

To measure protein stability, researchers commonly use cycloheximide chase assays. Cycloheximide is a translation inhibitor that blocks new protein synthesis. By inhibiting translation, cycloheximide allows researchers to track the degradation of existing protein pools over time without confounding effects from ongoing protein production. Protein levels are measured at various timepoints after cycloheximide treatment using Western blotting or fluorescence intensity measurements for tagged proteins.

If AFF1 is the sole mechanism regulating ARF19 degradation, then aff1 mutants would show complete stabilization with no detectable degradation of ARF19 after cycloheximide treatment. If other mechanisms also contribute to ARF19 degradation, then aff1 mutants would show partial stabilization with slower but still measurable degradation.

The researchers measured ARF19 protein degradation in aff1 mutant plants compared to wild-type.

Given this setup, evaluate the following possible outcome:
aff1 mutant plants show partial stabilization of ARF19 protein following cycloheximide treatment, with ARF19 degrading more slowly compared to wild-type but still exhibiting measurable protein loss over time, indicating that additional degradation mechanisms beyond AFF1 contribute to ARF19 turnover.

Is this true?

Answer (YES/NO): YES